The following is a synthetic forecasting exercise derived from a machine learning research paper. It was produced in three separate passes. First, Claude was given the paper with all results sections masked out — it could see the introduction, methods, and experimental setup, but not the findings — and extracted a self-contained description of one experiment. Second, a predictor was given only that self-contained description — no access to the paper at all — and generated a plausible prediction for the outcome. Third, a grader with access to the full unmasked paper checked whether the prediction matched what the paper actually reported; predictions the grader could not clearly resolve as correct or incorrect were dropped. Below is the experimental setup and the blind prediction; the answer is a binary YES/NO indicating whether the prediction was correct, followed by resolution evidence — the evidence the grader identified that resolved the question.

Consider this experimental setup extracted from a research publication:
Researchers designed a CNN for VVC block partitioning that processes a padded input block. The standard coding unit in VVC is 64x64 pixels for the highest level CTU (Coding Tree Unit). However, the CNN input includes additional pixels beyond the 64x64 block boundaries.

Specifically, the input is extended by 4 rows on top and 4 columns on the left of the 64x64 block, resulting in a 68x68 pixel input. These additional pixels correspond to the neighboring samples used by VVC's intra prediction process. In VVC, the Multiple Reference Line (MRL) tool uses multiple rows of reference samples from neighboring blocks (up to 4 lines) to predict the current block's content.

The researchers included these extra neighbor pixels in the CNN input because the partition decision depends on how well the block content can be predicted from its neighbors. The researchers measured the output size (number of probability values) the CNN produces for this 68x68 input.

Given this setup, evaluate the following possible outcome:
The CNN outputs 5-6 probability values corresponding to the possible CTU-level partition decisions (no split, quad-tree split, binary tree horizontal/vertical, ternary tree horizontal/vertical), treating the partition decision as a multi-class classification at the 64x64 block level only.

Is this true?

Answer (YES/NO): NO